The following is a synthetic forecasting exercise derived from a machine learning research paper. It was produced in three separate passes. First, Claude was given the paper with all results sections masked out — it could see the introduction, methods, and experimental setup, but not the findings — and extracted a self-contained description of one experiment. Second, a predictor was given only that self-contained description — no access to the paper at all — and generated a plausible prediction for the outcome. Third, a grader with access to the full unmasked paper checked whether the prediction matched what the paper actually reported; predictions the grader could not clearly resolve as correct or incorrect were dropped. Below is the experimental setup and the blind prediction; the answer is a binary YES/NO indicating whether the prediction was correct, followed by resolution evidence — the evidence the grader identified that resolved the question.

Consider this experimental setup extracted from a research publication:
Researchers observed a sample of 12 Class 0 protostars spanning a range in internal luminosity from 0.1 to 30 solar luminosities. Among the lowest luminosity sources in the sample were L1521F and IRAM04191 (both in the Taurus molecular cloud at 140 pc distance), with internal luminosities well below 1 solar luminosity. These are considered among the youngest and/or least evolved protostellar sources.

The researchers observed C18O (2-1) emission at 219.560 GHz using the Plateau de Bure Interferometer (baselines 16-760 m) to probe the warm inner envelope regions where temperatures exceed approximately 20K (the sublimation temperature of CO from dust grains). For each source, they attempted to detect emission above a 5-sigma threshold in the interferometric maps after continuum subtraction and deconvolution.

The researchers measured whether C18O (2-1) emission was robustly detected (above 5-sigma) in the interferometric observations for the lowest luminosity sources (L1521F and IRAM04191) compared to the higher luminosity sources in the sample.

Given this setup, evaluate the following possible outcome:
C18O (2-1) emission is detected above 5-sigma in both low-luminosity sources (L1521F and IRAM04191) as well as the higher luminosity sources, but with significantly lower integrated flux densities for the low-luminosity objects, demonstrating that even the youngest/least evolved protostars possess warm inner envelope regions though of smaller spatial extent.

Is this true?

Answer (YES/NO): NO